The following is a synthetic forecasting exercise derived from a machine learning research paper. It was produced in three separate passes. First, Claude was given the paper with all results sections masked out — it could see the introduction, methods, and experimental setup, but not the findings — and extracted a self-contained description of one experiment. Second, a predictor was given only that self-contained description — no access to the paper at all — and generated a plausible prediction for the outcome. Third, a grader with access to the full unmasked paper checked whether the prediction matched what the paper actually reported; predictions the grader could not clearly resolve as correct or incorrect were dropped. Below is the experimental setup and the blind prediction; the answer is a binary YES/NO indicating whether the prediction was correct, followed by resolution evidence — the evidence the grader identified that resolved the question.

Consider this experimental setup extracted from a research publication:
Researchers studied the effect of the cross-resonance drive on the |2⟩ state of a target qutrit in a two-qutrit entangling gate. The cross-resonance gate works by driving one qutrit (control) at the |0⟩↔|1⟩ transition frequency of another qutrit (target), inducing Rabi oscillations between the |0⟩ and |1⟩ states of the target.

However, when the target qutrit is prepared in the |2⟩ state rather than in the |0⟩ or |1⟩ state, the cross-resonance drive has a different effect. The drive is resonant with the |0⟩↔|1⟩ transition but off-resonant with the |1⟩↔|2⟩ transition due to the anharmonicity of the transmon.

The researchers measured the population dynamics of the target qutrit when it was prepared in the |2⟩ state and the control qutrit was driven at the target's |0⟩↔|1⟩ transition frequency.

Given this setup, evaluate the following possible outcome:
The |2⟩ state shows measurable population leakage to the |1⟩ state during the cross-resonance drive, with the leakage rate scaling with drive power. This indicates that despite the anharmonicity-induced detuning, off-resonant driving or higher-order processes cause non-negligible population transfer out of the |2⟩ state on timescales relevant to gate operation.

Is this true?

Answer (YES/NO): NO